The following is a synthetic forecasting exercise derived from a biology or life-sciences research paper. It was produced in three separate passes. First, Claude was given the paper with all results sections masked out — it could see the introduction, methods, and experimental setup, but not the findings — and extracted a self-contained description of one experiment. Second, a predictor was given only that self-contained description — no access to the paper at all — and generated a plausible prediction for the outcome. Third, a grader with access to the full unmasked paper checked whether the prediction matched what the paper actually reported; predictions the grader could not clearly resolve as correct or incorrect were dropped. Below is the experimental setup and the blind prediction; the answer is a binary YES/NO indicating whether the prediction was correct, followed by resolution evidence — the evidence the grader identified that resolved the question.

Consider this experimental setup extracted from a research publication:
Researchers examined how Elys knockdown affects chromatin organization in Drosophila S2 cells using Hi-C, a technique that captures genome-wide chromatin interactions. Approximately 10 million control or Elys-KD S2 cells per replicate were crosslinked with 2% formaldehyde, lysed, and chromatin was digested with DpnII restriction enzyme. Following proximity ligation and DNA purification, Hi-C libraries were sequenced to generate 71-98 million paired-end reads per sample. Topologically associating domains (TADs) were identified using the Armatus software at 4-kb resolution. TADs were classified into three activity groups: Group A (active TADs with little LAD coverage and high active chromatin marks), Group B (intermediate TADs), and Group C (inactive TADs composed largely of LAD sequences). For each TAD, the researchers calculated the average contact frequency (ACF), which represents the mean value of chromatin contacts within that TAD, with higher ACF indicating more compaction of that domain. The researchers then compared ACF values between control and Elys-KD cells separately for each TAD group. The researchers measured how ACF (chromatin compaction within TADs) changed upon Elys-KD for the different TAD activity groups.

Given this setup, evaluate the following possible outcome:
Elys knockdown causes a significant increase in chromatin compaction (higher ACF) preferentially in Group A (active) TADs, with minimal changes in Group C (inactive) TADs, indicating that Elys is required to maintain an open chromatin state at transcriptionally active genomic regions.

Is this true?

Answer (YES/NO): NO